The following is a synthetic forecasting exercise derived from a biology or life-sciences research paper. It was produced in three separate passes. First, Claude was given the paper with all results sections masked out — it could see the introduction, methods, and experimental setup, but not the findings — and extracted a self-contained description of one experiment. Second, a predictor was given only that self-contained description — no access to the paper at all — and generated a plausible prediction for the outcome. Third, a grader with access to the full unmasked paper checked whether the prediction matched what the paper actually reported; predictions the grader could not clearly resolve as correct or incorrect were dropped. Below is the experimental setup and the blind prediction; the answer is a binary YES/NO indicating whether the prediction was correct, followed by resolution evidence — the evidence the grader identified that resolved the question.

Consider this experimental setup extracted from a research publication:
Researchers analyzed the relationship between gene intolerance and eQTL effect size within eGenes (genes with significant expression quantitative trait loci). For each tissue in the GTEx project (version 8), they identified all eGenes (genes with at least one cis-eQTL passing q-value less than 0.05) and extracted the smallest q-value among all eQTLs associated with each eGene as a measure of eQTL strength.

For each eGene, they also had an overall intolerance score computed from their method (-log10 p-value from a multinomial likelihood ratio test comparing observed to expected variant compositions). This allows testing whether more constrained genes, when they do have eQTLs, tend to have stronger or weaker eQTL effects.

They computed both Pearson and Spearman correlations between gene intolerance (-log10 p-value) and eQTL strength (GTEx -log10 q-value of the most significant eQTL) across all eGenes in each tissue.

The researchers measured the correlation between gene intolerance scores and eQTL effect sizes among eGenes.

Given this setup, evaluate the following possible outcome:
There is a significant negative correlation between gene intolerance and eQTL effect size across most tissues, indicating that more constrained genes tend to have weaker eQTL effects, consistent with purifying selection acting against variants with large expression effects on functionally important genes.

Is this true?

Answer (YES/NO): YES